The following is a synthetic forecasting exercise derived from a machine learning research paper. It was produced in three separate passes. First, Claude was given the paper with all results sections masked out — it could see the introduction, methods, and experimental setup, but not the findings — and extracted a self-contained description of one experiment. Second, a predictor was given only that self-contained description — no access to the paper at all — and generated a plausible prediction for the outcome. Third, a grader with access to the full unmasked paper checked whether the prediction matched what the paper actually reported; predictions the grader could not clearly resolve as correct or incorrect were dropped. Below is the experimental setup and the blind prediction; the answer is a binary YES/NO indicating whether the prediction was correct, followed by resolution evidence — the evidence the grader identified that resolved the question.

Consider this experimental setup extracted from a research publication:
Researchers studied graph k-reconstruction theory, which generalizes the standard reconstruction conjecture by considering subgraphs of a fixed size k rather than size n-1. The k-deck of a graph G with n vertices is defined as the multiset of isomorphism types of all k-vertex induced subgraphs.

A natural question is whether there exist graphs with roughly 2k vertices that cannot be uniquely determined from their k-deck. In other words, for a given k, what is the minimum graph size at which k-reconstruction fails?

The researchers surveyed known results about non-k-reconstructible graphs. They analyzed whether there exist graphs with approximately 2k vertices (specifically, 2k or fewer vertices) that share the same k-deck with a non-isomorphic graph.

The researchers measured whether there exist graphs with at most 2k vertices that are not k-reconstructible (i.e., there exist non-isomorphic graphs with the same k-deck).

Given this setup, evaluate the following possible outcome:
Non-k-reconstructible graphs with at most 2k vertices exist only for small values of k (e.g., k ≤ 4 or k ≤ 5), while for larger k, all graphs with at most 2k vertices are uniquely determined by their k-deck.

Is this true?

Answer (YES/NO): NO